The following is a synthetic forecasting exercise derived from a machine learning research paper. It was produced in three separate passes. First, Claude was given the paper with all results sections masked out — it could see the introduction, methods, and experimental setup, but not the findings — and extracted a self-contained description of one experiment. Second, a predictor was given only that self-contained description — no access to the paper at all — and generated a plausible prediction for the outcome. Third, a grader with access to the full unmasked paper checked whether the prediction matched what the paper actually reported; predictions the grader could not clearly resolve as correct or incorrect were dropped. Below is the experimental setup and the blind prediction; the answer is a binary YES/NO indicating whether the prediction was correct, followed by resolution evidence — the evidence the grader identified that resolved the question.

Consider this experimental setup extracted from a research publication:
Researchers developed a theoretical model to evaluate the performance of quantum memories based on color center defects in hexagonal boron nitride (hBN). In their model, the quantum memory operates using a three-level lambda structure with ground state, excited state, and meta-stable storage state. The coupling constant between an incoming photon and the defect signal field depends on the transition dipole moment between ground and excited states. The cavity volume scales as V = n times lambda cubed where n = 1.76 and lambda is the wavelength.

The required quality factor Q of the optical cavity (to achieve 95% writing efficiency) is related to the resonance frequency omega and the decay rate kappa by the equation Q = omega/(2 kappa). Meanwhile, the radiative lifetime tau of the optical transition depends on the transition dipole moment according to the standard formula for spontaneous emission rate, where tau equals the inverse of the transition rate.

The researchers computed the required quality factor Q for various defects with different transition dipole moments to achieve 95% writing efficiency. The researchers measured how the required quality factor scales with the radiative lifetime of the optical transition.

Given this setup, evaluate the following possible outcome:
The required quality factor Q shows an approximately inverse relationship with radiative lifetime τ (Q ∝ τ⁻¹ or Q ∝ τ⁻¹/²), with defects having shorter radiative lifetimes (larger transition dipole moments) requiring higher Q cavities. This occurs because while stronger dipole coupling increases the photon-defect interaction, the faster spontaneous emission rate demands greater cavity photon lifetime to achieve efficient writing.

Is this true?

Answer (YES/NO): NO